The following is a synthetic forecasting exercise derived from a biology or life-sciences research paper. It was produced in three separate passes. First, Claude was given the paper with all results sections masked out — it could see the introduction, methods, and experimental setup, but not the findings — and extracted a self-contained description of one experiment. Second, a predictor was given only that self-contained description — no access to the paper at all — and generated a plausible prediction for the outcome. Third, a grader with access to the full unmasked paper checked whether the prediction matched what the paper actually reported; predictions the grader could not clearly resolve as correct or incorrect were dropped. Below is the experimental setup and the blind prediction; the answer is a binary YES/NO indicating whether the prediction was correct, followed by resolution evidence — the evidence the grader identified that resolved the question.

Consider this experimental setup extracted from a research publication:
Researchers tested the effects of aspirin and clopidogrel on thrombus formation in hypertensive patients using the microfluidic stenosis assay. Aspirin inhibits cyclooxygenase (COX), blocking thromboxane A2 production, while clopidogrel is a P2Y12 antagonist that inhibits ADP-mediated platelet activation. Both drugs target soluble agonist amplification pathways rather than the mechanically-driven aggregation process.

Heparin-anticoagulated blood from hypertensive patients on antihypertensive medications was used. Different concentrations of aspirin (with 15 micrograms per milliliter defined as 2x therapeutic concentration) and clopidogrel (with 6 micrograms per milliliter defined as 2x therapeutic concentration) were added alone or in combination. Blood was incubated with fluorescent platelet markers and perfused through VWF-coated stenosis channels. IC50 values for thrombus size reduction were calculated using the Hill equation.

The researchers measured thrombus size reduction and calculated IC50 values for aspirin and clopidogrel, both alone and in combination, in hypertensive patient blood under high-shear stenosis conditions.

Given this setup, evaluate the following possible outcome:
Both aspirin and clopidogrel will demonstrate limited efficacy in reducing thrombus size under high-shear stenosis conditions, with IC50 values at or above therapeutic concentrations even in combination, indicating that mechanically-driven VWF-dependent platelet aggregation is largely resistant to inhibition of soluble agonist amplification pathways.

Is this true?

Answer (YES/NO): YES